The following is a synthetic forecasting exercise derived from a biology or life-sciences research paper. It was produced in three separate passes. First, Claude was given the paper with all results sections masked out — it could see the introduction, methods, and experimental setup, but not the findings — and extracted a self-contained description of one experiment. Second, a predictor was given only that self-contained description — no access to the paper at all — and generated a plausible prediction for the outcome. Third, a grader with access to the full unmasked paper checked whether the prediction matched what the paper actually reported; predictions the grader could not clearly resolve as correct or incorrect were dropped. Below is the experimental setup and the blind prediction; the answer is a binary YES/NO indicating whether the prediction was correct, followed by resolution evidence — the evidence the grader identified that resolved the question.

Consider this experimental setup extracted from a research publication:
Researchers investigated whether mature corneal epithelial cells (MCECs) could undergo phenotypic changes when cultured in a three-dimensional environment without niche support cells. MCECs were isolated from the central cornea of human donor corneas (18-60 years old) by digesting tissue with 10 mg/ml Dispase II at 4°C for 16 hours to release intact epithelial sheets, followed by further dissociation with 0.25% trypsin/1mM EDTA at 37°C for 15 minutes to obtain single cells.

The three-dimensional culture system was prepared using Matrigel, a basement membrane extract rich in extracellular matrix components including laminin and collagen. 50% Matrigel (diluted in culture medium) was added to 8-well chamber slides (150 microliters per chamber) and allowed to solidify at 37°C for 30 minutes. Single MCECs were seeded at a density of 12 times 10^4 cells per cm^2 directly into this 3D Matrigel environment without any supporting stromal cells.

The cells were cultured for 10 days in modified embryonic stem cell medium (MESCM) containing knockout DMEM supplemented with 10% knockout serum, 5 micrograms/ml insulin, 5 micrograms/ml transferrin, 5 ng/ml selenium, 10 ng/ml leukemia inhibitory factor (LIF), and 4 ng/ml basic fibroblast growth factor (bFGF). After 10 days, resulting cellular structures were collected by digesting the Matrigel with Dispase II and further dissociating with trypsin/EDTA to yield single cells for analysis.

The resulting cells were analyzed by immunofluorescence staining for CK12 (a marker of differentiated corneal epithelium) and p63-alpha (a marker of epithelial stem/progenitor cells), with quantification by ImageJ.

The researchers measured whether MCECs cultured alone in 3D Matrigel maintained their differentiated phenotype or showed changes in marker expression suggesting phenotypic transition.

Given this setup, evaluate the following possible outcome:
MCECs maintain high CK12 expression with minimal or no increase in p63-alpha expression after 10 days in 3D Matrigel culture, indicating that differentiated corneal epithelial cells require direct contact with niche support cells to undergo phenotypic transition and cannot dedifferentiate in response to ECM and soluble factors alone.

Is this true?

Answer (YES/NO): NO